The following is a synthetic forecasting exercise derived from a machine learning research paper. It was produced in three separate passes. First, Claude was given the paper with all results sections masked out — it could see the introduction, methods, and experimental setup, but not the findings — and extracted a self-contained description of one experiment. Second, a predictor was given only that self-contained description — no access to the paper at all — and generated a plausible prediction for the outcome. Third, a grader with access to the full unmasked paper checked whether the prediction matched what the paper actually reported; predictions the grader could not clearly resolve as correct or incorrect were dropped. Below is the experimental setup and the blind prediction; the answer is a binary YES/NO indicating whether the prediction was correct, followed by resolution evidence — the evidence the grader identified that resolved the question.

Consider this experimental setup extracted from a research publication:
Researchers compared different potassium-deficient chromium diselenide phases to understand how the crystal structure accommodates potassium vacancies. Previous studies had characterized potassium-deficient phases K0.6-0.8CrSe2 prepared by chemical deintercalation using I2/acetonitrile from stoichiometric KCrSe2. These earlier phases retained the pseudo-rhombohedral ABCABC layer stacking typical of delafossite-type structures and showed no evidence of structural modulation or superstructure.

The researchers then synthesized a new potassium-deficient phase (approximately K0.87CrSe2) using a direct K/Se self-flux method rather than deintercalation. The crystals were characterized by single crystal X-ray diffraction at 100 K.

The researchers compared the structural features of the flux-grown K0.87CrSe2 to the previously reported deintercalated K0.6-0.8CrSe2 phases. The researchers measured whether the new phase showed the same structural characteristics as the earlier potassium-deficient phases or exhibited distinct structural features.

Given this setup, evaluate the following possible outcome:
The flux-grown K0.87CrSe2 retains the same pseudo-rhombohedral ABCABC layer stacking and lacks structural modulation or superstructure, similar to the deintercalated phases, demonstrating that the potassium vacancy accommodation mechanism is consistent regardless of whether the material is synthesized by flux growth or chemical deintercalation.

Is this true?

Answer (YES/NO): NO